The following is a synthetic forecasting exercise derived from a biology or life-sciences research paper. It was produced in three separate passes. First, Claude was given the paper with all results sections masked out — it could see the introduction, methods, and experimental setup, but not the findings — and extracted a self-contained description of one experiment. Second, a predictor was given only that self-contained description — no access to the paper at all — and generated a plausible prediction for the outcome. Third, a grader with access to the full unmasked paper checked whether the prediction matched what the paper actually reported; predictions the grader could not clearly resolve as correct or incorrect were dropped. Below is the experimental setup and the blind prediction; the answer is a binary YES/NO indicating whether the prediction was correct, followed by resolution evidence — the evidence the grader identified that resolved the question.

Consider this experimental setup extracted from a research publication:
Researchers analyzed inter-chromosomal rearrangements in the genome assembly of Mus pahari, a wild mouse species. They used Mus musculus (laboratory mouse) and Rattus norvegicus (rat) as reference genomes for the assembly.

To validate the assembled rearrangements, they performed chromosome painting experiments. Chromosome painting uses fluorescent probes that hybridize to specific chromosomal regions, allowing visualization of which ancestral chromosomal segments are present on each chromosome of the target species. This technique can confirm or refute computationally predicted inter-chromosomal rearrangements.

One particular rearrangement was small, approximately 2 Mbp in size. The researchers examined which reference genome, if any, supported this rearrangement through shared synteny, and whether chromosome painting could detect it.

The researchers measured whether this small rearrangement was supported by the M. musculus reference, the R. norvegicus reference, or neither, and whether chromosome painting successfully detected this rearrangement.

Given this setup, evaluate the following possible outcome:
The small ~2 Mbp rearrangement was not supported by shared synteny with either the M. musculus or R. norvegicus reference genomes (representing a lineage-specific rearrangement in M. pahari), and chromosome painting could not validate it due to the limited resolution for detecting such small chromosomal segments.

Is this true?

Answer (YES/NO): NO